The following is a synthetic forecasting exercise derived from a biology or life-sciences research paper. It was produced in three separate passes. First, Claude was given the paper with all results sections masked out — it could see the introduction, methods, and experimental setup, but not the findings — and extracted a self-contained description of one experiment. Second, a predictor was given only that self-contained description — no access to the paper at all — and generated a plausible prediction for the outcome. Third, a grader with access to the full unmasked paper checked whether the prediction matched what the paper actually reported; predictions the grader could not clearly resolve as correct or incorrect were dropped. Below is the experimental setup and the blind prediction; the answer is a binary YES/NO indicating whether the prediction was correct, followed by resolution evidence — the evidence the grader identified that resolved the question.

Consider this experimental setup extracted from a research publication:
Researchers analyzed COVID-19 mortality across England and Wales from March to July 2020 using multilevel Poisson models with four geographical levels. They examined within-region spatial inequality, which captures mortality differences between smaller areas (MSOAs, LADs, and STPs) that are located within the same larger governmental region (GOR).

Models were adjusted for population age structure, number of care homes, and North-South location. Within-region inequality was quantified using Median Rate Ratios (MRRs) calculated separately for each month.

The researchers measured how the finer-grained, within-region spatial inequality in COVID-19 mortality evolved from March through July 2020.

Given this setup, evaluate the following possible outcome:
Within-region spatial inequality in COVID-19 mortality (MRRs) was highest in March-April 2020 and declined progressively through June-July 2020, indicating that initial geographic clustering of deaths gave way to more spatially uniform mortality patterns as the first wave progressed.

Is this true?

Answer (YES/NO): NO